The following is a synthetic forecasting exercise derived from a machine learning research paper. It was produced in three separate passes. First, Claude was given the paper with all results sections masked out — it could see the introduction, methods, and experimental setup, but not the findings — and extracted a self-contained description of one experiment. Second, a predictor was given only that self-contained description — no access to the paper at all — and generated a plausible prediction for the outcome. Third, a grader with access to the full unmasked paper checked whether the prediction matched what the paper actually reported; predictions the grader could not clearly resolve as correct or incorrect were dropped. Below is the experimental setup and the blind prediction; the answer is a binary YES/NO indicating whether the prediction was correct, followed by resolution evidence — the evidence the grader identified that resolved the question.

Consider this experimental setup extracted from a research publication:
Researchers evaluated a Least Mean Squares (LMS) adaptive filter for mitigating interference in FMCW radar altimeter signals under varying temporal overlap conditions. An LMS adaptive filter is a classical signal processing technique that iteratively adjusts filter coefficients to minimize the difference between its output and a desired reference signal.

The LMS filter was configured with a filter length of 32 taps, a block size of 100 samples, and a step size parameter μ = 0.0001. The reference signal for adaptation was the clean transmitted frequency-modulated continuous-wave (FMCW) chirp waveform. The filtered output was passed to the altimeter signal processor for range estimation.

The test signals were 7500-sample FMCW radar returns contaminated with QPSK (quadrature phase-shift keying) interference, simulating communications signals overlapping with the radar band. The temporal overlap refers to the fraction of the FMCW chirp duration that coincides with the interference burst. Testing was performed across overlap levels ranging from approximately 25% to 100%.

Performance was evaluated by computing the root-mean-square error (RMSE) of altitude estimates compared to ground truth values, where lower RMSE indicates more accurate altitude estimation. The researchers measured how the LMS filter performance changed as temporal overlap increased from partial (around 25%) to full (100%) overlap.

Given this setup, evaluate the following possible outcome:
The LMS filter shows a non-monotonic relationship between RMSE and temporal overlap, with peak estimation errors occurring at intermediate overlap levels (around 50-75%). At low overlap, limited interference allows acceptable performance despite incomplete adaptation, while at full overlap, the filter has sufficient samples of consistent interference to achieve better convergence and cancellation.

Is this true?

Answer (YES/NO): NO